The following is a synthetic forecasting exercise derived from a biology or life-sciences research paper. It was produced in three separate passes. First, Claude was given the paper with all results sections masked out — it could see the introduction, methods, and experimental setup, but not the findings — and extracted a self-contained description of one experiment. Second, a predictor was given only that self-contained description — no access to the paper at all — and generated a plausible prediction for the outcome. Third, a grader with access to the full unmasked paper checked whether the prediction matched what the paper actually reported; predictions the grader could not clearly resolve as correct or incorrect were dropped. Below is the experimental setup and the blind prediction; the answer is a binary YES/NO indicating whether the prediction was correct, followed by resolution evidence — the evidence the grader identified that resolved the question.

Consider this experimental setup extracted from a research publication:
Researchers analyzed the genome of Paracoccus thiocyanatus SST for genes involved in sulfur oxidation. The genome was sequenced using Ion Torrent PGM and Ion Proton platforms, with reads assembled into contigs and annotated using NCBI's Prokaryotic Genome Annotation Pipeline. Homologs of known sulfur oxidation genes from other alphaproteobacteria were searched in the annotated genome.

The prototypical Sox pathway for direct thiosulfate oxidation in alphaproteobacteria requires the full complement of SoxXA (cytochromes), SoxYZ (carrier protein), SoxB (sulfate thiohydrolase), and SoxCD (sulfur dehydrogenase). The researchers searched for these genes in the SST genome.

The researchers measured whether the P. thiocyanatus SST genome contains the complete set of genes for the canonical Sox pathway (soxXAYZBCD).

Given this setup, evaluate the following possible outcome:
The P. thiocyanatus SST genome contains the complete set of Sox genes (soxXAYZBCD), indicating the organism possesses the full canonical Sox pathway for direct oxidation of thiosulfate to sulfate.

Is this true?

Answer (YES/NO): YES